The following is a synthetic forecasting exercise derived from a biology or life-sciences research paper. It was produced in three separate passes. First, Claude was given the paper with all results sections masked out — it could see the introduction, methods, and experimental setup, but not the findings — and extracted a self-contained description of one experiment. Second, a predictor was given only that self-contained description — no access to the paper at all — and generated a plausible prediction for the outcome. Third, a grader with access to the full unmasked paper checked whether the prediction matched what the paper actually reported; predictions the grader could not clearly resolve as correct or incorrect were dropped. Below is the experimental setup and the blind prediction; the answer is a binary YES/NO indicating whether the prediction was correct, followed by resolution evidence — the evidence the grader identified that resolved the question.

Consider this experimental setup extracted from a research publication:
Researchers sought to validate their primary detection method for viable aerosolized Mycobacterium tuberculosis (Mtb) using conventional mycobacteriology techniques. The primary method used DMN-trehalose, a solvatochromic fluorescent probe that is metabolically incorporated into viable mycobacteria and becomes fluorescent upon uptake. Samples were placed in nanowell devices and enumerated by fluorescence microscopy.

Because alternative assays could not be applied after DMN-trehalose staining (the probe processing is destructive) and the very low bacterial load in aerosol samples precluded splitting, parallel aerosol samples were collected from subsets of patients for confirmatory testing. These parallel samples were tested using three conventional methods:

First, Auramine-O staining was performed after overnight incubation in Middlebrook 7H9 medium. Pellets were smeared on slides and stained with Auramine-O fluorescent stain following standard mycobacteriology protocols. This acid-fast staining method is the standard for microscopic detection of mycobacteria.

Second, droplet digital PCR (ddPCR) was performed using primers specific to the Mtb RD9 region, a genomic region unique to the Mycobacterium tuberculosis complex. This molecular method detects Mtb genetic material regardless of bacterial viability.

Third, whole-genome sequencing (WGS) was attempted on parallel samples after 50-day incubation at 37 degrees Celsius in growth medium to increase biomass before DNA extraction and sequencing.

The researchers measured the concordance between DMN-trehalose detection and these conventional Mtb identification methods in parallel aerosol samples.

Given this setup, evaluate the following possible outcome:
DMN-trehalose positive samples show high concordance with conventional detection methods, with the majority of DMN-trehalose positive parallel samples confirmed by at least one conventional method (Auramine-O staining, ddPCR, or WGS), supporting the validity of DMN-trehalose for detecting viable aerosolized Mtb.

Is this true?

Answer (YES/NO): YES